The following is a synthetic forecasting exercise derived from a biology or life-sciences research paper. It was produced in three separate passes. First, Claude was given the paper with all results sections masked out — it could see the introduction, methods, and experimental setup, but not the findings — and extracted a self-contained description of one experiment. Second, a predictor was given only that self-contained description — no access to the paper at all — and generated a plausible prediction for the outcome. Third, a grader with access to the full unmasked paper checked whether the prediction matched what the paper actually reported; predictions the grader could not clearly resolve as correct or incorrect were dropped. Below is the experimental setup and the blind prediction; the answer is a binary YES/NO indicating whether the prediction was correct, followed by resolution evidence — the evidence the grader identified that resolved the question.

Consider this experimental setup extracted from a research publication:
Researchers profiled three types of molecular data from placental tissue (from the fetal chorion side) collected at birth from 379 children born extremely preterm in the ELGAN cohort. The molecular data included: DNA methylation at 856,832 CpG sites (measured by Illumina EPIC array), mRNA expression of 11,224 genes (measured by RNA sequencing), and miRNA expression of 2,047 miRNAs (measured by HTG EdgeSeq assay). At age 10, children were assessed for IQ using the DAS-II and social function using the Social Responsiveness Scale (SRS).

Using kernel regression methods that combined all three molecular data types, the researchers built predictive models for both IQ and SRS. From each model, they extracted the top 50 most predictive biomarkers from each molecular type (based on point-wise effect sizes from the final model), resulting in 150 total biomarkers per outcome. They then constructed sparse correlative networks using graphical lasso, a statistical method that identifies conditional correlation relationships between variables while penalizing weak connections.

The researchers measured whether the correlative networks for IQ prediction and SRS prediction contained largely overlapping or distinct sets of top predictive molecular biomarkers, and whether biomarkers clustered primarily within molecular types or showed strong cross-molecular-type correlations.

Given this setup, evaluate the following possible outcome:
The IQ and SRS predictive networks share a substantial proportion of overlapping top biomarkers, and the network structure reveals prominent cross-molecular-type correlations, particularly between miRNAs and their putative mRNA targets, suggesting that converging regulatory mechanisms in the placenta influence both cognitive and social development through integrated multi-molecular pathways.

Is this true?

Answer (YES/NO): NO